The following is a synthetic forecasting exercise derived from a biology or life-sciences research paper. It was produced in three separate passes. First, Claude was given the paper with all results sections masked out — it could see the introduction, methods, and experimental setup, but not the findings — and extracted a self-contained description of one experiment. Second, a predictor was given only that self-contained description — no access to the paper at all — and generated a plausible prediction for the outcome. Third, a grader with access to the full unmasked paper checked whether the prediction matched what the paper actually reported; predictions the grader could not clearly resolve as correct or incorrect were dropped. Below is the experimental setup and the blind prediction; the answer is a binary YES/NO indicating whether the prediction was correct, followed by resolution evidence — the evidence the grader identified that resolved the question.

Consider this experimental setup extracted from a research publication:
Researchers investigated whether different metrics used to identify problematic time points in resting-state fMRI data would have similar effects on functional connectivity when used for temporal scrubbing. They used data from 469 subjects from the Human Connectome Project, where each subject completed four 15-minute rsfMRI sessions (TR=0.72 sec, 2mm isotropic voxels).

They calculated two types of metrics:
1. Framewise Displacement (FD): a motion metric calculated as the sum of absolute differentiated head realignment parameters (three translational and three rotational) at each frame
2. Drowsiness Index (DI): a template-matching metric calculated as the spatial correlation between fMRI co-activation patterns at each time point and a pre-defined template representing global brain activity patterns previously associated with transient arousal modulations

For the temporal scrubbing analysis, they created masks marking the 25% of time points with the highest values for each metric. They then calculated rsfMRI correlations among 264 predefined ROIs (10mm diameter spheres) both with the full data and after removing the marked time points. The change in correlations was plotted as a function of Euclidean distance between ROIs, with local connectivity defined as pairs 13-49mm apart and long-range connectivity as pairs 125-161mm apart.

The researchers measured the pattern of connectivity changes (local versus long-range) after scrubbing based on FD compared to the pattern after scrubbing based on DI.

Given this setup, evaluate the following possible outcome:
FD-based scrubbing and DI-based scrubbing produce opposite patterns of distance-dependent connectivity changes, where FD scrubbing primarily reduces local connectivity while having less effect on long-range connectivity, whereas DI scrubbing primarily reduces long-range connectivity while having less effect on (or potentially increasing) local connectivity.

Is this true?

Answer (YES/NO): NO